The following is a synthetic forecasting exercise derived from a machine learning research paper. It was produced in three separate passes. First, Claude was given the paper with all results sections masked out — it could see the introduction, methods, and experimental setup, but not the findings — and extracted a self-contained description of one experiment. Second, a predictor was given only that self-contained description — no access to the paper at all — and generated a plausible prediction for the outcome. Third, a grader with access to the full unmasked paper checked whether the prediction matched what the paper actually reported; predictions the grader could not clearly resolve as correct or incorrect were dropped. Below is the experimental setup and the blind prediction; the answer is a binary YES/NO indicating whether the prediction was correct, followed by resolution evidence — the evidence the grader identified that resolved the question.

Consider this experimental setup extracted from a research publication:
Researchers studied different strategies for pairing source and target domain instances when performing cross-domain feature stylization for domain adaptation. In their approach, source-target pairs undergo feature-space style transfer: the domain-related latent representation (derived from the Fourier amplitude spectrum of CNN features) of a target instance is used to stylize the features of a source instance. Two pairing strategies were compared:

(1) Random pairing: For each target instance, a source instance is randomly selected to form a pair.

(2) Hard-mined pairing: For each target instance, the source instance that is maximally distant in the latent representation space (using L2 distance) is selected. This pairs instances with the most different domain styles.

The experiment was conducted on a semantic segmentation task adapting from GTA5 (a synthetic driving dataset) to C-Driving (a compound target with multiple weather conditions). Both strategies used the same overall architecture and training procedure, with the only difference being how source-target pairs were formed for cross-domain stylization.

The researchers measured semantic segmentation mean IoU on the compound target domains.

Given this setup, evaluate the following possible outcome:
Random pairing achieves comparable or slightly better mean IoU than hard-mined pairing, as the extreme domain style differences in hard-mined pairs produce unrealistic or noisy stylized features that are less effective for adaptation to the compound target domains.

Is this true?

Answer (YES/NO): NO